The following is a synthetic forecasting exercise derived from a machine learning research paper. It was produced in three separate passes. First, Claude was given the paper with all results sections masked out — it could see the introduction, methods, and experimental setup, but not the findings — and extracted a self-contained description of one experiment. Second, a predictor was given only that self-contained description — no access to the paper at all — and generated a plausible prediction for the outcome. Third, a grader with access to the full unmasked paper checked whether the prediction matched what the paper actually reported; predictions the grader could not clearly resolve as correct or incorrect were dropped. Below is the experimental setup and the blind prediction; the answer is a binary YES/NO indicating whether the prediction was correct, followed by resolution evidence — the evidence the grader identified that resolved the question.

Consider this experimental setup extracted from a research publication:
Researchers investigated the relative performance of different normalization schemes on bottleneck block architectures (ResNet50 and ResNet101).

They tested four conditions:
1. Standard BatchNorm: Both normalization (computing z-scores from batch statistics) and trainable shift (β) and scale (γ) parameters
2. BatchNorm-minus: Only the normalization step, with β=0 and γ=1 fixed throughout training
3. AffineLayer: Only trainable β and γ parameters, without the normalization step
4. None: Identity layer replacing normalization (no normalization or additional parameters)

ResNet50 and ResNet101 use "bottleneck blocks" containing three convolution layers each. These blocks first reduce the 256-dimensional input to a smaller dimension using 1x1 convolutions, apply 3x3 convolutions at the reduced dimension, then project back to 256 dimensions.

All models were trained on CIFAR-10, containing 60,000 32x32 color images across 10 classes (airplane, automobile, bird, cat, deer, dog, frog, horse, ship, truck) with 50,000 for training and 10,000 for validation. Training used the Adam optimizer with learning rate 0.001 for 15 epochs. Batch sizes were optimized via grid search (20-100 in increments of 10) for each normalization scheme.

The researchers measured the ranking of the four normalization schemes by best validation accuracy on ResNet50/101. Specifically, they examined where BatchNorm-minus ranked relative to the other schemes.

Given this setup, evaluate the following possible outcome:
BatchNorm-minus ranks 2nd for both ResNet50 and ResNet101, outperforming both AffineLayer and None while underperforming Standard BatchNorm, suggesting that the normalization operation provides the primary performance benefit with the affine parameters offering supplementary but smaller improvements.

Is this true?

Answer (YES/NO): NO